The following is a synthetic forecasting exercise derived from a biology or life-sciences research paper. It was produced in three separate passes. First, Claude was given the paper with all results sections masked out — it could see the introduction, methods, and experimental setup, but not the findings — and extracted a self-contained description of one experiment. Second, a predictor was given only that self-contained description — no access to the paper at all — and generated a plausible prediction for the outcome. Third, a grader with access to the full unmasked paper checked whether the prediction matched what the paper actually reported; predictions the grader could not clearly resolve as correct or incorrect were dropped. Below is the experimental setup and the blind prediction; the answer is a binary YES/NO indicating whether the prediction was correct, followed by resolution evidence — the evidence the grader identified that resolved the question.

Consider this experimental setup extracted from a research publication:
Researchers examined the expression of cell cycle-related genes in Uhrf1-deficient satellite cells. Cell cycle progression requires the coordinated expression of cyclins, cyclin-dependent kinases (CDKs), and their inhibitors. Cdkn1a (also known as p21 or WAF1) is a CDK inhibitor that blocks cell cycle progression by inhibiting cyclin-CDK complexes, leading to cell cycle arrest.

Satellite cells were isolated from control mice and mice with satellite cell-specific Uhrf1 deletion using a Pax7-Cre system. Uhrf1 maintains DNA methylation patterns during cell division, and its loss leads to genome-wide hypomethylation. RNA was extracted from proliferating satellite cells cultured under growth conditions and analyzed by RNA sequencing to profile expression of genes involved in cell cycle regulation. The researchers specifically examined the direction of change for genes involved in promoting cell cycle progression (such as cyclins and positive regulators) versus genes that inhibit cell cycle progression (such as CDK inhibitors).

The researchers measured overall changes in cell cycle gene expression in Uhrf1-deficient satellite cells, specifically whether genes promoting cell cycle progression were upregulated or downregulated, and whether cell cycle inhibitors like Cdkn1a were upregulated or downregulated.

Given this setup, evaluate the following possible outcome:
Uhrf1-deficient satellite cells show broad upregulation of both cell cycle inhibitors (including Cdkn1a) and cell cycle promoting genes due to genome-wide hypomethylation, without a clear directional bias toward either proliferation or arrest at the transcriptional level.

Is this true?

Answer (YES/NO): NO